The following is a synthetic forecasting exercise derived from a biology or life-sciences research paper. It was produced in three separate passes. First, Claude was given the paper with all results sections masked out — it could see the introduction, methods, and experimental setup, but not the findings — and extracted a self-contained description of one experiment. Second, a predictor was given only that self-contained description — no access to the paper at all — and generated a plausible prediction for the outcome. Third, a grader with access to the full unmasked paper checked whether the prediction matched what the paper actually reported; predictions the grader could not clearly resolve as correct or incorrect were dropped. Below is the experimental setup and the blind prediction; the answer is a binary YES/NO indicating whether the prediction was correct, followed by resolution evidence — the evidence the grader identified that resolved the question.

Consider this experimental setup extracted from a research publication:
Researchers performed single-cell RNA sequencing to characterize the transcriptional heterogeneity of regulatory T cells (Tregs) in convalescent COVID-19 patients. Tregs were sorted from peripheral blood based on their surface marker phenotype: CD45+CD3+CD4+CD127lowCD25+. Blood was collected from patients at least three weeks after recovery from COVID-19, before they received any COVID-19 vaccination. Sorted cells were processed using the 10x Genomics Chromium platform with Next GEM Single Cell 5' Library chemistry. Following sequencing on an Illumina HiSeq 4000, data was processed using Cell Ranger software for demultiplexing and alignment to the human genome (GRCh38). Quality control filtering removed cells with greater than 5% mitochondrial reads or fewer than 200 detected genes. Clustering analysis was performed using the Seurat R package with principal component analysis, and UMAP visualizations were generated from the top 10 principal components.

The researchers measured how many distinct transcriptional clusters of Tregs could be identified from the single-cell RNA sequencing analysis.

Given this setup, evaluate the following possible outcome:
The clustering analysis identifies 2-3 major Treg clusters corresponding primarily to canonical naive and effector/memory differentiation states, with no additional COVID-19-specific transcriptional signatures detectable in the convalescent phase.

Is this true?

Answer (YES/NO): NO